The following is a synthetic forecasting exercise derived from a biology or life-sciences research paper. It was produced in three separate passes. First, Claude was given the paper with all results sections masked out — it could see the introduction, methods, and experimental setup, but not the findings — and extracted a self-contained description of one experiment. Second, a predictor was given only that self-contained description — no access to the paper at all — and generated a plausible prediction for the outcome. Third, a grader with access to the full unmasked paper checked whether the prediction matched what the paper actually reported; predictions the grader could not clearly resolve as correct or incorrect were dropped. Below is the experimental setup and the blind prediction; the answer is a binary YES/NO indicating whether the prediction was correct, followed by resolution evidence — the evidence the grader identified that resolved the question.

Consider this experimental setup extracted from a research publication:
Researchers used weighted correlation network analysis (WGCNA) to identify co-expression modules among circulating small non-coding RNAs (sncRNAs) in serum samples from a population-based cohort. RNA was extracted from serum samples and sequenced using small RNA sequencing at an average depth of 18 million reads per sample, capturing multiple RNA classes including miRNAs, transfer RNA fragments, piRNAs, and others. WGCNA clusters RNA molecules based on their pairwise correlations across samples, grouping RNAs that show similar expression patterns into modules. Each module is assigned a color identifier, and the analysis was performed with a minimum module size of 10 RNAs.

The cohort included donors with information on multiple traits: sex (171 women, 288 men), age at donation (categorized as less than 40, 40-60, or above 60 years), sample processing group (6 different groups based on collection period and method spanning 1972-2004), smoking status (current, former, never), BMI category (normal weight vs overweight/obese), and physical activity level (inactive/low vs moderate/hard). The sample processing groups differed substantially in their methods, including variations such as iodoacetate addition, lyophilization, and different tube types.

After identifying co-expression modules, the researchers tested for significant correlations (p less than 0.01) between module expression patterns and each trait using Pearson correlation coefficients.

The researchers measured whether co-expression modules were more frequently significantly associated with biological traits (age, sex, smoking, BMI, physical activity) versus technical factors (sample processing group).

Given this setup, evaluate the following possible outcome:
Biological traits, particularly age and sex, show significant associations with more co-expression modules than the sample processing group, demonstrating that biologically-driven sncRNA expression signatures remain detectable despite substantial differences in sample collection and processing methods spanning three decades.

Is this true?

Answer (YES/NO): NO